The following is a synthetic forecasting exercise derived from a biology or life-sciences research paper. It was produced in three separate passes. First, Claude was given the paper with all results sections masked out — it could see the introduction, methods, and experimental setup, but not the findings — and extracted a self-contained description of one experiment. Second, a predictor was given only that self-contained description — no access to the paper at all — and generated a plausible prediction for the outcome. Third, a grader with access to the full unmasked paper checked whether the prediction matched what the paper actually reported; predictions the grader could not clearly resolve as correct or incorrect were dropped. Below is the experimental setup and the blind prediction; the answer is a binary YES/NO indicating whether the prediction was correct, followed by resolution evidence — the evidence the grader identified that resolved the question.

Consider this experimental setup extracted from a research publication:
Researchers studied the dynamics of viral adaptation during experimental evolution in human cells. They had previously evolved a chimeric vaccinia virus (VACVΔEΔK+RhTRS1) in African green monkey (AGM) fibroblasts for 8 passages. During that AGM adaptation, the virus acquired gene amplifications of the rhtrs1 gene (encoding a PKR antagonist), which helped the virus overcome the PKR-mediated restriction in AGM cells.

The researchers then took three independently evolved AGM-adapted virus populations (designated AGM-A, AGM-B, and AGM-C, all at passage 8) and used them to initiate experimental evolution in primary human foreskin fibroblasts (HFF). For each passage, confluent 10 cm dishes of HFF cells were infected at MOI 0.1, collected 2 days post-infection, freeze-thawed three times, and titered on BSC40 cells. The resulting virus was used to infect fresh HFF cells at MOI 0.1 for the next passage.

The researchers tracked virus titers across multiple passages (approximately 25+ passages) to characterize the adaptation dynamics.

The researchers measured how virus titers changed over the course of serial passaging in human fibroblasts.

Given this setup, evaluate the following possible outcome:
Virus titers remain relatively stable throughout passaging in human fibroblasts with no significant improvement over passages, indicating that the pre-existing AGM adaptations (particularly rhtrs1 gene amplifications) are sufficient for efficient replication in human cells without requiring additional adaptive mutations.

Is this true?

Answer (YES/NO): NO